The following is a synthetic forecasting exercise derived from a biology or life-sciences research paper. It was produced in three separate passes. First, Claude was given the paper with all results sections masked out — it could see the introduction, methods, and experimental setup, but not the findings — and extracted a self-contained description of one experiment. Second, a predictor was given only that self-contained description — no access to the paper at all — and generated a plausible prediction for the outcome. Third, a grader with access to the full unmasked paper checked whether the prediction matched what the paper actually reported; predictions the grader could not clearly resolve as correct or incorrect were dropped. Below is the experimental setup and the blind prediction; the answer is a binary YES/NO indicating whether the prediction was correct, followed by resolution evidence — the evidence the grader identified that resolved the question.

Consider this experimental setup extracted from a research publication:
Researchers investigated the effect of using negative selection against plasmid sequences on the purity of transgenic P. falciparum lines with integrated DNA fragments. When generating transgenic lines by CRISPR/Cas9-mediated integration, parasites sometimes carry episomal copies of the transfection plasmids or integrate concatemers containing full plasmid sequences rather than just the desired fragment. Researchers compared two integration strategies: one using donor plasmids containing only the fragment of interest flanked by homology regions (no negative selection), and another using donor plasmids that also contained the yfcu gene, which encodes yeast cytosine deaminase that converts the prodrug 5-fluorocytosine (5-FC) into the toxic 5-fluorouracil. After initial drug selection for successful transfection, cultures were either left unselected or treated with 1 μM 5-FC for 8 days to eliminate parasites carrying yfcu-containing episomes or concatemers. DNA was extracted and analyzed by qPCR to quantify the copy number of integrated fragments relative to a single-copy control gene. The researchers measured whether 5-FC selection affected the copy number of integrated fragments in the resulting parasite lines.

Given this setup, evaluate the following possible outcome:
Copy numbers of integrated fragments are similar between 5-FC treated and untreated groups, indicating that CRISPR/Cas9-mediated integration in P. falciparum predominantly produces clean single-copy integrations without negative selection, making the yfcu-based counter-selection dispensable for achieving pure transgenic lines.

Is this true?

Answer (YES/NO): NO